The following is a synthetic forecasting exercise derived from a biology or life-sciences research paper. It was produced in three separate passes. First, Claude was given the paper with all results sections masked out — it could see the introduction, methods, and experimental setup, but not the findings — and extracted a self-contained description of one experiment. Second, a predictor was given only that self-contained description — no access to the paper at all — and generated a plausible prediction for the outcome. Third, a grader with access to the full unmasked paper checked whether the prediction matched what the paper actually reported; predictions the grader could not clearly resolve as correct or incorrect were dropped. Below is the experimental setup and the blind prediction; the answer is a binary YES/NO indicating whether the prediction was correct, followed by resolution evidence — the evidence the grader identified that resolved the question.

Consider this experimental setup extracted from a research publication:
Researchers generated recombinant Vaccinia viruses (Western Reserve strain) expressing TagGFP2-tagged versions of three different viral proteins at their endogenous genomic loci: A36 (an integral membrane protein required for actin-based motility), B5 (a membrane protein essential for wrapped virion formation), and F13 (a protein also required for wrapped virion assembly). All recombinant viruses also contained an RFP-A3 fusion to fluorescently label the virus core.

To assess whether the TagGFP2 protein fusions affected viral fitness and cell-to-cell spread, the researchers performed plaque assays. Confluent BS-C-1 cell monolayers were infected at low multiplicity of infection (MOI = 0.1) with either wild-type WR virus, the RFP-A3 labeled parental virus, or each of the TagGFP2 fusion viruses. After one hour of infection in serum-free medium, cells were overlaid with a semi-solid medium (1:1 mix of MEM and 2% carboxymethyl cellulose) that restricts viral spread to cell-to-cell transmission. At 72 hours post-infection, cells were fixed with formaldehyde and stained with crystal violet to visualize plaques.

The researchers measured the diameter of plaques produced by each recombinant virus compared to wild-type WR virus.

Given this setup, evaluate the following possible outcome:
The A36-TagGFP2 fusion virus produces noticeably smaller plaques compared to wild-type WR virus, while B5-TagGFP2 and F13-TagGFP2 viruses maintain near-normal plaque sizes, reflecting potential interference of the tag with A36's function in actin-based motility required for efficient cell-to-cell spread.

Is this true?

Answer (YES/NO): NO